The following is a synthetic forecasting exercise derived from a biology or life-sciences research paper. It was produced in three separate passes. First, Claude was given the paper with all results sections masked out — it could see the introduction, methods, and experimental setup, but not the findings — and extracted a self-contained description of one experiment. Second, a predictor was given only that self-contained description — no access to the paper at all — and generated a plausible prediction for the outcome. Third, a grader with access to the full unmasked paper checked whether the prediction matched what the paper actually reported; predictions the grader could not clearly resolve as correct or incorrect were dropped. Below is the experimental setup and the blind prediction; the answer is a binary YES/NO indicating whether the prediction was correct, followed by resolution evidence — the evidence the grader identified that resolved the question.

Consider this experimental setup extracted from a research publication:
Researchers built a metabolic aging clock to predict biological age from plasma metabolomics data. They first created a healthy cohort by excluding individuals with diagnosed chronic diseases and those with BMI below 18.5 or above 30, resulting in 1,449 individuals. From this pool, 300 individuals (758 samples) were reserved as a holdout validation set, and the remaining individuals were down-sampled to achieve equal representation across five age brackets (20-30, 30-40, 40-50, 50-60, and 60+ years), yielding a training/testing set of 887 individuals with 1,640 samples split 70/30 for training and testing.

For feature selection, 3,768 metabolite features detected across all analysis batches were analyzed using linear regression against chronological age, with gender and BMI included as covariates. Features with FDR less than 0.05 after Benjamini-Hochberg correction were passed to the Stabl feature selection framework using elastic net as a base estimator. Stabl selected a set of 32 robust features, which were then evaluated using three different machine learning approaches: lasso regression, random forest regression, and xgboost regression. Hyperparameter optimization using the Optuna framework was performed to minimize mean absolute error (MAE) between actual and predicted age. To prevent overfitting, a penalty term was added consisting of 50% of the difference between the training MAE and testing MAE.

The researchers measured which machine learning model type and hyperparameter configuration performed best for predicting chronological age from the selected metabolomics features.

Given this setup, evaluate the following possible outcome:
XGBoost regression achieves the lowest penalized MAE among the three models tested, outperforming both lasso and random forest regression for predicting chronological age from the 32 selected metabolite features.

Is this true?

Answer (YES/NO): NO